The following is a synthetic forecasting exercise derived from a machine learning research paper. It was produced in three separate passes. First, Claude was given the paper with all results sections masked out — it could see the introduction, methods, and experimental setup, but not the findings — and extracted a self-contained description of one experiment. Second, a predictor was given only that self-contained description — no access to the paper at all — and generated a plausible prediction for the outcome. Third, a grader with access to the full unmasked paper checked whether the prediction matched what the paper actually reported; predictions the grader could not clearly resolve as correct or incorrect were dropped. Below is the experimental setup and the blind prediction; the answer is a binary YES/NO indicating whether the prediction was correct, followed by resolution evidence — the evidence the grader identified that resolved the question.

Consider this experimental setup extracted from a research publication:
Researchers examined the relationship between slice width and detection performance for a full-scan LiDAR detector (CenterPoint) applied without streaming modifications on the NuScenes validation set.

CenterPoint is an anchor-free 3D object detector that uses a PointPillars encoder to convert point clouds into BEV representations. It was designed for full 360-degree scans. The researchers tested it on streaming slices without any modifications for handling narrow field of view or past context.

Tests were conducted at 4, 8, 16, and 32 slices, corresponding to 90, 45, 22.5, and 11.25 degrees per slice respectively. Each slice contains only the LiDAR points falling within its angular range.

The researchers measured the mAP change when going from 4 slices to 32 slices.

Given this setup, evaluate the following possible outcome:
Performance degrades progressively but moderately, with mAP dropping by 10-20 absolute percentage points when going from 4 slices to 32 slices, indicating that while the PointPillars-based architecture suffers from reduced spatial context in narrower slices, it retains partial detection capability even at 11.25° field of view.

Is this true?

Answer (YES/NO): NO